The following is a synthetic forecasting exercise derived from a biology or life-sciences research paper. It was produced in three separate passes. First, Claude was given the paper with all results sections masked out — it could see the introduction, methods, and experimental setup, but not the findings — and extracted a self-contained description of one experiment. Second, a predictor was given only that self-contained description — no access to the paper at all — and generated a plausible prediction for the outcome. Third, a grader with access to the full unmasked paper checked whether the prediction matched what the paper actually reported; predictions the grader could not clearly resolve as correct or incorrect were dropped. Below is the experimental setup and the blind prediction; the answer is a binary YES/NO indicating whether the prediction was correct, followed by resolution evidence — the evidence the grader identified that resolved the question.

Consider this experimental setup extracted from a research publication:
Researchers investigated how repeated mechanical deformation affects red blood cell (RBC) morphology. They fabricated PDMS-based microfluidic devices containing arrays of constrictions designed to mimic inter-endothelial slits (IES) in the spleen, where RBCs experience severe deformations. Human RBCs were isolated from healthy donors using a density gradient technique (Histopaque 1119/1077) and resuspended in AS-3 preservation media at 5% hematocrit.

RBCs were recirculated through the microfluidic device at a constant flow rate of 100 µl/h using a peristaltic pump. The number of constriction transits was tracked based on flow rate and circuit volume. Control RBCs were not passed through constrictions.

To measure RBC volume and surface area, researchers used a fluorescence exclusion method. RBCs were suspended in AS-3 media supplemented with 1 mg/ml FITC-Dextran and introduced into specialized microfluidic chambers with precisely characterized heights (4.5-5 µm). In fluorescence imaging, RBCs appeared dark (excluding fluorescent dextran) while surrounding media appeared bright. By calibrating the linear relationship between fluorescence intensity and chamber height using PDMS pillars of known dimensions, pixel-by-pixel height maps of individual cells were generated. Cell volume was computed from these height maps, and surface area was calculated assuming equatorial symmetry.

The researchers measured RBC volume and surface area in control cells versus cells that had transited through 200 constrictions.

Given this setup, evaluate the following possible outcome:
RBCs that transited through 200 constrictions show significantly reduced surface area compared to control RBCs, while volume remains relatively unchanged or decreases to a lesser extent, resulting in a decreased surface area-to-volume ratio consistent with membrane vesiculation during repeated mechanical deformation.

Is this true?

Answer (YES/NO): NO